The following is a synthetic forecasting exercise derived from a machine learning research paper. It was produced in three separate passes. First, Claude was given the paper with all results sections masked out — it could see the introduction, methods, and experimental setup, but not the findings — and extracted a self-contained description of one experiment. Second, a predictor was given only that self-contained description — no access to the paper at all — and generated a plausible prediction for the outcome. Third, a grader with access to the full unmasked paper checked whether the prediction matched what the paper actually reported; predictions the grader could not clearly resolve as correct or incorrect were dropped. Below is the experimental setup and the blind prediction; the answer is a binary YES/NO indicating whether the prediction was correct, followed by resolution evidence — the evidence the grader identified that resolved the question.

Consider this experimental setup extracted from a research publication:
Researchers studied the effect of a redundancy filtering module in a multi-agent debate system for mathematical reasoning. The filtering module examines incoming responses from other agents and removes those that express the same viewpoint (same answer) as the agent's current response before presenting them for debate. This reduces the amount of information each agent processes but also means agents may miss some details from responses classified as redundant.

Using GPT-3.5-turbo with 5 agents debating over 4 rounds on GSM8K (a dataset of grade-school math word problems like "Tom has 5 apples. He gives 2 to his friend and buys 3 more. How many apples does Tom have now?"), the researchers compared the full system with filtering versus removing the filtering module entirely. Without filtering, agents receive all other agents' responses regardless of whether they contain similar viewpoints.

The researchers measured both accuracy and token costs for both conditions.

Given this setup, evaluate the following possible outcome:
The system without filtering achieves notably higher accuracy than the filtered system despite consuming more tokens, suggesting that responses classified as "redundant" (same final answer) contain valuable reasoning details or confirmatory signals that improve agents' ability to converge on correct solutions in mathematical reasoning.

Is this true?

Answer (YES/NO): YES